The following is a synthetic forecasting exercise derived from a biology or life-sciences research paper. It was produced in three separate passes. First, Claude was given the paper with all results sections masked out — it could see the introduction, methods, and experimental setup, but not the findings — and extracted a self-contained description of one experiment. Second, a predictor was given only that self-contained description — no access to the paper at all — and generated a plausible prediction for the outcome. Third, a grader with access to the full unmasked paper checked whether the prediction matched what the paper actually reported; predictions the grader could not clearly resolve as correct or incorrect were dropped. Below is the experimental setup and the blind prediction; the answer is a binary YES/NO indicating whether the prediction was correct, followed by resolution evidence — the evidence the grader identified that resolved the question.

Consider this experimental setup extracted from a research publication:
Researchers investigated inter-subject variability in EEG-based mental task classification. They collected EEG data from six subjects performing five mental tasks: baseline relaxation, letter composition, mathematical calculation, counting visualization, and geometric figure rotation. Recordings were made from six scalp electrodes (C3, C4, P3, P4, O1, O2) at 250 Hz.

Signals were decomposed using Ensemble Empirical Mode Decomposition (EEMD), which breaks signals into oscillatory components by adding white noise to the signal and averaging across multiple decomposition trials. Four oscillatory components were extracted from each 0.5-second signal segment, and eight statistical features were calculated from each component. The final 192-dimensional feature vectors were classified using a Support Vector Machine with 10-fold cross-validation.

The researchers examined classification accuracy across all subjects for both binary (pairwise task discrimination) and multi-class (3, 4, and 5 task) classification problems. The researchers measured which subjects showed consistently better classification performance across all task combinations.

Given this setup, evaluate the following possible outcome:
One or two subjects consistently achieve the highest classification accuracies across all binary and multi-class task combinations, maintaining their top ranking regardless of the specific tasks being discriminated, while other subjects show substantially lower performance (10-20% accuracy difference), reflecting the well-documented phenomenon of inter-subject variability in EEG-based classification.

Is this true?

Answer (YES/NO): NO